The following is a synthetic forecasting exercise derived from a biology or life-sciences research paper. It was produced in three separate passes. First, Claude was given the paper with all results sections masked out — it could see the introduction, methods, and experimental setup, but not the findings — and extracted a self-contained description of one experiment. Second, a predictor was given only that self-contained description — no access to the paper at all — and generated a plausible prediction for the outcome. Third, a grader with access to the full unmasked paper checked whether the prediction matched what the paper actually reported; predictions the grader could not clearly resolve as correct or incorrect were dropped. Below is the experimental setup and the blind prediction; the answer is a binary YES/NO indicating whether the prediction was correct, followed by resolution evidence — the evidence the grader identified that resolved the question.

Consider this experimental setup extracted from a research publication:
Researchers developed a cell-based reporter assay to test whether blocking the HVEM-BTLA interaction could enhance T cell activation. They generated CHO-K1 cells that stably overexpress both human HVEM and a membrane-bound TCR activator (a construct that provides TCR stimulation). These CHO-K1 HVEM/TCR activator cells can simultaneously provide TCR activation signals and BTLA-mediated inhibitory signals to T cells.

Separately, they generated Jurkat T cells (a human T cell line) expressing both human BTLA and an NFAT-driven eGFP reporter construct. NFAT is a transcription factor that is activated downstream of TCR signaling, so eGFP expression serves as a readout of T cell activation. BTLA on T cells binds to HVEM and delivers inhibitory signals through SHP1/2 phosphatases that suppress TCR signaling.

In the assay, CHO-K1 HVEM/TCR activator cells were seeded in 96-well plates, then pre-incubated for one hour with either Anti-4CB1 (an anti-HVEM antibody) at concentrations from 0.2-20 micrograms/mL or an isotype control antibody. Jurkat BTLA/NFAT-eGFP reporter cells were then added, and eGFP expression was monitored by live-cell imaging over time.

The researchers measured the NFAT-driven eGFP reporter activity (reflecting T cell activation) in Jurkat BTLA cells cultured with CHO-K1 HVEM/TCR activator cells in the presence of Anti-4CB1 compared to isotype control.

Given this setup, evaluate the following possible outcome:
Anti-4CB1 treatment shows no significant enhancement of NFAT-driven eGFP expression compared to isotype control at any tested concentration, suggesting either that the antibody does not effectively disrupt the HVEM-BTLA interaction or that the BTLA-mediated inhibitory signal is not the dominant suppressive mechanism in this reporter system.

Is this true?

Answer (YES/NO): NO